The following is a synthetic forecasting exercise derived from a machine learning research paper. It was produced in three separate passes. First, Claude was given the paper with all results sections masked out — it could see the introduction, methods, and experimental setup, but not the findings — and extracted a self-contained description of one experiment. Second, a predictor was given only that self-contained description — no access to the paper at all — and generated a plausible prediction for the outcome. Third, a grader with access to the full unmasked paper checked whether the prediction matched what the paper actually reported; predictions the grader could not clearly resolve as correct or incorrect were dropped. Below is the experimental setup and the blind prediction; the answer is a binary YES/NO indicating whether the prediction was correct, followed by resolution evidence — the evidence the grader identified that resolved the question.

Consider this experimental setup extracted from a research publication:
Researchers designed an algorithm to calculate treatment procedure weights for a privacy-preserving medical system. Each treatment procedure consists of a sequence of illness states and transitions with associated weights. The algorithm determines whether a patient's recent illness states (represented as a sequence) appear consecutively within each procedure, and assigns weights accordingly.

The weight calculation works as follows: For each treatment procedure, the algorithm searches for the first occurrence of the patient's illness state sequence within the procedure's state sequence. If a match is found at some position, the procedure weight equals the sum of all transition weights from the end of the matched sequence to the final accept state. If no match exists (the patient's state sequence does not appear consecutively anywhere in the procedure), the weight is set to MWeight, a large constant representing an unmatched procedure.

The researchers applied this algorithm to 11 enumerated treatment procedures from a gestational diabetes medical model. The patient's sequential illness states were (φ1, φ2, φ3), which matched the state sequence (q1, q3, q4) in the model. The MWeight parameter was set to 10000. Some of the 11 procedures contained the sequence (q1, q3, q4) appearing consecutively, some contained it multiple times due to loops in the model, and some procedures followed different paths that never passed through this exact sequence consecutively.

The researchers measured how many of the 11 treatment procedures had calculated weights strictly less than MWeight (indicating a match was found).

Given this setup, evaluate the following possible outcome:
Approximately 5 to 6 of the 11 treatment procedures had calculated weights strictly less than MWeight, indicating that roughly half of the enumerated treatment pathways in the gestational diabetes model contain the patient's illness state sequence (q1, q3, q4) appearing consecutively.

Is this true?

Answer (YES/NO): YES